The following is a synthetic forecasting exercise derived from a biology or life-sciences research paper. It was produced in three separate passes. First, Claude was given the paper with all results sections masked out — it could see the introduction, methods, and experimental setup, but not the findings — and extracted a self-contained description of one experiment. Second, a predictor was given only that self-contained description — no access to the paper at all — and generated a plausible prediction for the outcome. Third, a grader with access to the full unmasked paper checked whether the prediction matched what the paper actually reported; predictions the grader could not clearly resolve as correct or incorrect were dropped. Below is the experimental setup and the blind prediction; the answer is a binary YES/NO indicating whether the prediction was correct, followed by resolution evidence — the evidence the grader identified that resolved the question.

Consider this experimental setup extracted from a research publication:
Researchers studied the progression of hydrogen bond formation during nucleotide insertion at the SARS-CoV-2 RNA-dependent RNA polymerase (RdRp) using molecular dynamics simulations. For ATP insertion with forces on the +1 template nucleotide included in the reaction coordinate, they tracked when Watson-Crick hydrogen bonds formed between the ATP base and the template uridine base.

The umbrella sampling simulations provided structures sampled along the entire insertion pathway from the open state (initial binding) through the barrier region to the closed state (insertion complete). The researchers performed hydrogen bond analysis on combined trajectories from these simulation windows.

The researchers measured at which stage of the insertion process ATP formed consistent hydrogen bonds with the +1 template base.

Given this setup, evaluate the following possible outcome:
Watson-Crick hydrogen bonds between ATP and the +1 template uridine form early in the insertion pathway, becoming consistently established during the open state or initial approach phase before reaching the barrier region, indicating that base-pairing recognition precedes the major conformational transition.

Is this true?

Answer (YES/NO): NO